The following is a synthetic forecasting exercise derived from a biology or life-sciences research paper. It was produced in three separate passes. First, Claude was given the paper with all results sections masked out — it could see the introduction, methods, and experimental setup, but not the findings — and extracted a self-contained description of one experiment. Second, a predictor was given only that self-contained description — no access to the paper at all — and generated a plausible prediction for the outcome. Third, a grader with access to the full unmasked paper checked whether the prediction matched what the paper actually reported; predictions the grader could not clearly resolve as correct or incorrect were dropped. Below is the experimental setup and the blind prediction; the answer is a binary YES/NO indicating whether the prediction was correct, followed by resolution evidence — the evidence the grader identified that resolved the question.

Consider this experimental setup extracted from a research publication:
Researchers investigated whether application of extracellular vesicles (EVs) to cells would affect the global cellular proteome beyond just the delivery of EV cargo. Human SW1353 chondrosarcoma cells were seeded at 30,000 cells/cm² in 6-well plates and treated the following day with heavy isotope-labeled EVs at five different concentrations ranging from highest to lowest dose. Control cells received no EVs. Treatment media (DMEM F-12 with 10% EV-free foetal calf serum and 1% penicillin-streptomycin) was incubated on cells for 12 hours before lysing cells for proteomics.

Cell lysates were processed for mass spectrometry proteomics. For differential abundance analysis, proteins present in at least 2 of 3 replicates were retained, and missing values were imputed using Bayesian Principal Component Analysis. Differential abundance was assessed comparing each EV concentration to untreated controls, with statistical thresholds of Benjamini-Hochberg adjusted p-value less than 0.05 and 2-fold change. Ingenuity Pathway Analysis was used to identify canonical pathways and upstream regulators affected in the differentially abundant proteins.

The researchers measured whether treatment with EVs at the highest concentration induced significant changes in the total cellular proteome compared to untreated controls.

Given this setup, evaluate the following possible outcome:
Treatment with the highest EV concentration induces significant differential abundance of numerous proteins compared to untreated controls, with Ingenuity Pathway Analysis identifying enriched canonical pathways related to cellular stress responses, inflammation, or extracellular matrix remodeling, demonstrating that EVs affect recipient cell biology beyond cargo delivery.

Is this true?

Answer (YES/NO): NO